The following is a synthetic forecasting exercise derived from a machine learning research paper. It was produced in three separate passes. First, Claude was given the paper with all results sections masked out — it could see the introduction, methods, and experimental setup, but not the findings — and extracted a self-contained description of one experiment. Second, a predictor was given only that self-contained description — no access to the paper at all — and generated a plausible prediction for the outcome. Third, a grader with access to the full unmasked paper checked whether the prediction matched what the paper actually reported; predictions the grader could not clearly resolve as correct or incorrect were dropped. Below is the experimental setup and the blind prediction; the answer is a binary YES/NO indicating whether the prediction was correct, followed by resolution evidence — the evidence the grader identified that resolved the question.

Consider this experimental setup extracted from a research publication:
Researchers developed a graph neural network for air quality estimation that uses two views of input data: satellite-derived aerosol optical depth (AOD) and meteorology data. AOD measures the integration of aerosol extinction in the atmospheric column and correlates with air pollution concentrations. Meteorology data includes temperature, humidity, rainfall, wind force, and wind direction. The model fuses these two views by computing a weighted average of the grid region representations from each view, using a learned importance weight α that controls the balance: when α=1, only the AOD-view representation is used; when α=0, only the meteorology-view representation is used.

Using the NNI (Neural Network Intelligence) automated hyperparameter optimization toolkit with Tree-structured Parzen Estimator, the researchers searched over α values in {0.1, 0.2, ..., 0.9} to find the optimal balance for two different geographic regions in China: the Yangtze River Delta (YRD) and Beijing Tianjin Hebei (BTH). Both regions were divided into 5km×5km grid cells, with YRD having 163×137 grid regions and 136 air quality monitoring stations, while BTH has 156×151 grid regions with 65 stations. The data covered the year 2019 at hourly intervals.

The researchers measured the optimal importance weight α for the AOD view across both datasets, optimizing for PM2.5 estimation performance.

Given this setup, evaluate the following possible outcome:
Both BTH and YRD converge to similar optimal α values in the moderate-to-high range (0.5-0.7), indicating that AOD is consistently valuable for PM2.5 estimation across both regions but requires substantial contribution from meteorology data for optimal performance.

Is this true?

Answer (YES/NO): NO